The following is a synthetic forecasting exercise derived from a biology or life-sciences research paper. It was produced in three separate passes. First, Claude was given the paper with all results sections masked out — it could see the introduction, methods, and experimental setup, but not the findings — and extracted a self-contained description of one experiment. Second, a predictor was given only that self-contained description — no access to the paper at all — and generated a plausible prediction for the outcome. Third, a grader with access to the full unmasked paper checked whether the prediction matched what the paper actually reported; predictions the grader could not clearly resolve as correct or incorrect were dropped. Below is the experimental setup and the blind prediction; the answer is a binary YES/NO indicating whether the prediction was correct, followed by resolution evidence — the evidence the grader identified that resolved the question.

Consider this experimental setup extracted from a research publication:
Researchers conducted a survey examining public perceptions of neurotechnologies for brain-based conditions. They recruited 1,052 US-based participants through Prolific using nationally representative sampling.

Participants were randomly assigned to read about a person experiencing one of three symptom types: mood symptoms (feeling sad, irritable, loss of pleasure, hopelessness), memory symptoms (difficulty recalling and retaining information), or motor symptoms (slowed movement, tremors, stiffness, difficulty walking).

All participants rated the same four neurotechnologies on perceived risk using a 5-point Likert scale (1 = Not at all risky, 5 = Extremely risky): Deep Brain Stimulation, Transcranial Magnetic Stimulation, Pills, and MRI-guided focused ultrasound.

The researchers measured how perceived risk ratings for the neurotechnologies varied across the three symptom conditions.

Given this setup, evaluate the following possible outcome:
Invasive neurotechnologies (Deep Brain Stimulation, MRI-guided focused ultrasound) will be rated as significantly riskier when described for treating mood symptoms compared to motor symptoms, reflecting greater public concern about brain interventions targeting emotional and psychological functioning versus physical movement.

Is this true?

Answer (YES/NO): YES